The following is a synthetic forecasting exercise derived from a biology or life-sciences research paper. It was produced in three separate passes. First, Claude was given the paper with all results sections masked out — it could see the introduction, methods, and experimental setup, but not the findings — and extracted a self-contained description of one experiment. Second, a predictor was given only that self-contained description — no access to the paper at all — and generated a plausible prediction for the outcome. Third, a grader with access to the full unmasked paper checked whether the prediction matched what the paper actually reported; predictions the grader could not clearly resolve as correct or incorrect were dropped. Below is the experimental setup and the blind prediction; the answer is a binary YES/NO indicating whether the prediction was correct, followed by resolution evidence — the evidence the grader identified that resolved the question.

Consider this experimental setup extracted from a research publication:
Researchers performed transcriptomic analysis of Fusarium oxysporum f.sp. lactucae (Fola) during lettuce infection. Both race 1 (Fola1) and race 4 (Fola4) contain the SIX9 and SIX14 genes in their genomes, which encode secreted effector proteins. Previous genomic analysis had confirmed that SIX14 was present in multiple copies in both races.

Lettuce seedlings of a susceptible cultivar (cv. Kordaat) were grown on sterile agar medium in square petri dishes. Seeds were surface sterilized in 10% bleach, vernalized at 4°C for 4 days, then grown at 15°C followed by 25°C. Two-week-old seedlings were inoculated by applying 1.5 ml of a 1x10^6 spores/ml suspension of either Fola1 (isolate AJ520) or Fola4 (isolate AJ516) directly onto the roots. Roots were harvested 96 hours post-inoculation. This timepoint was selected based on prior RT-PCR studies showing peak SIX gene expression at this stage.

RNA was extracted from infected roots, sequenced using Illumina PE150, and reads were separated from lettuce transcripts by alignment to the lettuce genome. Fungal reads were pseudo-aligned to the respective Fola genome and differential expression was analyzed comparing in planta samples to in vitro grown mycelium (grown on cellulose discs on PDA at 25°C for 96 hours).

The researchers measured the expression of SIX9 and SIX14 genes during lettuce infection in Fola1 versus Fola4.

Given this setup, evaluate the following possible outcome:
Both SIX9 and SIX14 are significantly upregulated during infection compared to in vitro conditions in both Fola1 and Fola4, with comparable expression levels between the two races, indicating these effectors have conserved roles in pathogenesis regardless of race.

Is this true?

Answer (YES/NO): NO